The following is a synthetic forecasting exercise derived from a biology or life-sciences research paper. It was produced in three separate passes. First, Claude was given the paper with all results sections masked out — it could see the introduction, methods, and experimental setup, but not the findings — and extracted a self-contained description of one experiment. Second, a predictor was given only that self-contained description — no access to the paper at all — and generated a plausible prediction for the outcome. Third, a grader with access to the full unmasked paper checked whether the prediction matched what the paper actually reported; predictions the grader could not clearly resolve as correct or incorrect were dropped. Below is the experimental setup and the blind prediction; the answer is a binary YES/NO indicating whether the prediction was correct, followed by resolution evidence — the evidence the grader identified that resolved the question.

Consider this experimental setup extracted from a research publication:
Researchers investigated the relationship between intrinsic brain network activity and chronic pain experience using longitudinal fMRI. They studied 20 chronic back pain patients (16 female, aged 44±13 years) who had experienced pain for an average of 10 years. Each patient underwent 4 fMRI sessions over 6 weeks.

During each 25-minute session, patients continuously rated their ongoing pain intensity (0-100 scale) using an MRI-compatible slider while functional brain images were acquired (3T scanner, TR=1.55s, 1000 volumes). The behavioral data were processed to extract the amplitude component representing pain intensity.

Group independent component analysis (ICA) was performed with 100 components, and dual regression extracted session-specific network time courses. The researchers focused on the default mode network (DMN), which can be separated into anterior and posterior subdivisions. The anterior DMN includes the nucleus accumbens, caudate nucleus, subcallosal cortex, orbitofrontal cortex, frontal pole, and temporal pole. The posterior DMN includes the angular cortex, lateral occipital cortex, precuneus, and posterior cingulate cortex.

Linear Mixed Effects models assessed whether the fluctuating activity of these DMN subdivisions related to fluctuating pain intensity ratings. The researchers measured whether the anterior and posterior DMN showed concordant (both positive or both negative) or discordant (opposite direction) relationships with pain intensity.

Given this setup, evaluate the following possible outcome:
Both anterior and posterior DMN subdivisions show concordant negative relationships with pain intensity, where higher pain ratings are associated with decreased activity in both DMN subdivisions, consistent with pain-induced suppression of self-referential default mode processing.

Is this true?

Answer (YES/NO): YES